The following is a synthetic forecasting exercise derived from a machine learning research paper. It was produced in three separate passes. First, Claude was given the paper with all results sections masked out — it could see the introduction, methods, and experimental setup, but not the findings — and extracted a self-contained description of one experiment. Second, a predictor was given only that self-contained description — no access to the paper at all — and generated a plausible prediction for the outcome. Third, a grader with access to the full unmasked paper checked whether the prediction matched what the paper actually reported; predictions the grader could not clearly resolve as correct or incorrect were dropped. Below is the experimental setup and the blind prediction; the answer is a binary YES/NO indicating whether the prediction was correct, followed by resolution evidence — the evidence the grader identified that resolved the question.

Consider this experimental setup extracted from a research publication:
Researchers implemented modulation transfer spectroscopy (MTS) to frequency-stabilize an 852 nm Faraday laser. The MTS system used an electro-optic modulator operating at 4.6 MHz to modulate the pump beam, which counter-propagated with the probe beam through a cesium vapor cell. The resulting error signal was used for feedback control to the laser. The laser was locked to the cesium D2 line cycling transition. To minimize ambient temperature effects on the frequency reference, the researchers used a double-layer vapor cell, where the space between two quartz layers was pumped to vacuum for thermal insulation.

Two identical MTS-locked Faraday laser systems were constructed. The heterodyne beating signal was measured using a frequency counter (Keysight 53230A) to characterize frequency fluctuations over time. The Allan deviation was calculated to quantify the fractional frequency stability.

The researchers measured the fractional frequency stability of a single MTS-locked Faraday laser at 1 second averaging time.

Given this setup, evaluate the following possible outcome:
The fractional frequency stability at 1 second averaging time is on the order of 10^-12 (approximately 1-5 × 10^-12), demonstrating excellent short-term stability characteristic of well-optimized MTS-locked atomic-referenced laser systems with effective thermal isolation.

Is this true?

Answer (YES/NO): YES